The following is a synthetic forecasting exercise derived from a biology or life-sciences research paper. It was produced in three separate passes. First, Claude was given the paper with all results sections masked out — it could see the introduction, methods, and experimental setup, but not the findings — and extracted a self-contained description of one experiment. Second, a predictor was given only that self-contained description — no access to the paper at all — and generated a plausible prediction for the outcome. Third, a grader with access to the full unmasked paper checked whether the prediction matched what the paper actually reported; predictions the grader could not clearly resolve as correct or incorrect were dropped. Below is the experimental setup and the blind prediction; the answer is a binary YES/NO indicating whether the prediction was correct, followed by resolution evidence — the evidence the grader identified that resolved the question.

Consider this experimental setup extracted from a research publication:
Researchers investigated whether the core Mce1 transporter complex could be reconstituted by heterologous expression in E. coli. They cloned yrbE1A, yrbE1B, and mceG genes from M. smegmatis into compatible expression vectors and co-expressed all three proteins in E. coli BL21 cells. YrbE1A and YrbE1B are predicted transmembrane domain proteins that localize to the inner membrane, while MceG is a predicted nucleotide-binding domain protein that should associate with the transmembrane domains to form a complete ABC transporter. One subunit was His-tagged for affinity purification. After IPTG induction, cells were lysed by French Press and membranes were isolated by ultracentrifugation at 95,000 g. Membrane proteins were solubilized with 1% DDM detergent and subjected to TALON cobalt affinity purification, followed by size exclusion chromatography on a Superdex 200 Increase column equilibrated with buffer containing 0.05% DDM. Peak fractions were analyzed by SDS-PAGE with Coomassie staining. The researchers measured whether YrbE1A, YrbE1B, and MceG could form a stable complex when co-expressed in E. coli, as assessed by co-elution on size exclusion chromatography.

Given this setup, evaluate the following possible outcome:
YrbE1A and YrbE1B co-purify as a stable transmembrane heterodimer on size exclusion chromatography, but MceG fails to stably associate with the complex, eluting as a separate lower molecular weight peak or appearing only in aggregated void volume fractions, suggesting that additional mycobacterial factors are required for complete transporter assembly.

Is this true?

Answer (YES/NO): NO